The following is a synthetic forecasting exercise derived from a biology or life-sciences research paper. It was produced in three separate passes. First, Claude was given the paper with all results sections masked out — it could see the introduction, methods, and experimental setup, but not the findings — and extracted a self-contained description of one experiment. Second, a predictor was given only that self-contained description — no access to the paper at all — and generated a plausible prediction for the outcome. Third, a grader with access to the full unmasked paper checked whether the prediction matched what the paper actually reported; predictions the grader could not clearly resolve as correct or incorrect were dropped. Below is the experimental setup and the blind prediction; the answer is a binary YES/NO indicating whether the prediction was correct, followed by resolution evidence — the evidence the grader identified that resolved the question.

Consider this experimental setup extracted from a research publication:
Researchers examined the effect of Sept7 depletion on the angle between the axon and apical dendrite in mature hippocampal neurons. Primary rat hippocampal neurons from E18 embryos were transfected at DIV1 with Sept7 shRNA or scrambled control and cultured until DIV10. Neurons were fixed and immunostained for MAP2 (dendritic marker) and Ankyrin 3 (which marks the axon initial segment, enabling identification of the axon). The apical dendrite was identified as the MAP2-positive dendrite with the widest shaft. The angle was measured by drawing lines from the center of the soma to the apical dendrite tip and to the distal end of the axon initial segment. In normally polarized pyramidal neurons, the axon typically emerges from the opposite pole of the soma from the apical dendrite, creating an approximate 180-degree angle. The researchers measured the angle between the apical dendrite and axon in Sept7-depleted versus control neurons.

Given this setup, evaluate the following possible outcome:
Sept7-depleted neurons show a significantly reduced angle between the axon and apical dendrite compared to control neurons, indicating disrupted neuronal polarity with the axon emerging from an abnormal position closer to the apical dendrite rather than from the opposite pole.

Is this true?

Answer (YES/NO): YES